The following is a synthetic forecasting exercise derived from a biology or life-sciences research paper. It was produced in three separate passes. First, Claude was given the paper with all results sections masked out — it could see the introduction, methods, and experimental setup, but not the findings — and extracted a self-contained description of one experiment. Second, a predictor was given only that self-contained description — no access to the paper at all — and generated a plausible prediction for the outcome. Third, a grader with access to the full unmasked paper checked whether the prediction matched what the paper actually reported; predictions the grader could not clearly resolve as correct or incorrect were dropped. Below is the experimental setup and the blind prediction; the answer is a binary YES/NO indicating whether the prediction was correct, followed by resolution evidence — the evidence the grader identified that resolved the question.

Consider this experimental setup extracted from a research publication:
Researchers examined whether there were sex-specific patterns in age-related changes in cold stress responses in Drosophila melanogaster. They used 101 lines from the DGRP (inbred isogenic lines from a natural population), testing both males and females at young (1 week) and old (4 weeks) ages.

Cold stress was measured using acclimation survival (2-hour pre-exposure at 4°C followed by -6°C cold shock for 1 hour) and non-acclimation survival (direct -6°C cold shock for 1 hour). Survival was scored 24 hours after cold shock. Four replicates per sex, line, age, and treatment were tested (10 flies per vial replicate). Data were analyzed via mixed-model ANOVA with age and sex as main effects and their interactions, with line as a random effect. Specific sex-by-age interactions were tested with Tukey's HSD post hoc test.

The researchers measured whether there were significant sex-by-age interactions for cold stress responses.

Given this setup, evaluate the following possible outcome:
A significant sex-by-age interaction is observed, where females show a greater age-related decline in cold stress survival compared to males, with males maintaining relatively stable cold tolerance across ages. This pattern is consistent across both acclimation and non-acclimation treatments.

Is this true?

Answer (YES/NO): NO